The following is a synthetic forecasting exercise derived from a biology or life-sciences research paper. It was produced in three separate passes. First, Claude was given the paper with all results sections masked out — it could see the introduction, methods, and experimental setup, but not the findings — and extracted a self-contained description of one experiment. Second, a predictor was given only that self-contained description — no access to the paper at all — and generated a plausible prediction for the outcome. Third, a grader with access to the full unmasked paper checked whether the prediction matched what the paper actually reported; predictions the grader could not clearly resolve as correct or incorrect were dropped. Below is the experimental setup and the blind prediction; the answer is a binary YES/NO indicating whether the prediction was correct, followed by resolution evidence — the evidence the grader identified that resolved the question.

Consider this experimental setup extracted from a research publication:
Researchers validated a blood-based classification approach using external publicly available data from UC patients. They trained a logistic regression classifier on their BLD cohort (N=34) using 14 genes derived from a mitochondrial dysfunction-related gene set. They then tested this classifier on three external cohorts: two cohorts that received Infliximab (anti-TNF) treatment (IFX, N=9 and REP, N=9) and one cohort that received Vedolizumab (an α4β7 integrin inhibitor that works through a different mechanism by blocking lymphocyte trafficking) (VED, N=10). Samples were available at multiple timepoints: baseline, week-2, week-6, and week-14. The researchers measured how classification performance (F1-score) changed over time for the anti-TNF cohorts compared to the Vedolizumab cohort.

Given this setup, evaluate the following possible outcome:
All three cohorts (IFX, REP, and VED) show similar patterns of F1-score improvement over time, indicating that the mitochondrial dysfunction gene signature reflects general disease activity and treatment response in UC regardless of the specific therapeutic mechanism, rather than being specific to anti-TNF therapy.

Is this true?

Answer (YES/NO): NO